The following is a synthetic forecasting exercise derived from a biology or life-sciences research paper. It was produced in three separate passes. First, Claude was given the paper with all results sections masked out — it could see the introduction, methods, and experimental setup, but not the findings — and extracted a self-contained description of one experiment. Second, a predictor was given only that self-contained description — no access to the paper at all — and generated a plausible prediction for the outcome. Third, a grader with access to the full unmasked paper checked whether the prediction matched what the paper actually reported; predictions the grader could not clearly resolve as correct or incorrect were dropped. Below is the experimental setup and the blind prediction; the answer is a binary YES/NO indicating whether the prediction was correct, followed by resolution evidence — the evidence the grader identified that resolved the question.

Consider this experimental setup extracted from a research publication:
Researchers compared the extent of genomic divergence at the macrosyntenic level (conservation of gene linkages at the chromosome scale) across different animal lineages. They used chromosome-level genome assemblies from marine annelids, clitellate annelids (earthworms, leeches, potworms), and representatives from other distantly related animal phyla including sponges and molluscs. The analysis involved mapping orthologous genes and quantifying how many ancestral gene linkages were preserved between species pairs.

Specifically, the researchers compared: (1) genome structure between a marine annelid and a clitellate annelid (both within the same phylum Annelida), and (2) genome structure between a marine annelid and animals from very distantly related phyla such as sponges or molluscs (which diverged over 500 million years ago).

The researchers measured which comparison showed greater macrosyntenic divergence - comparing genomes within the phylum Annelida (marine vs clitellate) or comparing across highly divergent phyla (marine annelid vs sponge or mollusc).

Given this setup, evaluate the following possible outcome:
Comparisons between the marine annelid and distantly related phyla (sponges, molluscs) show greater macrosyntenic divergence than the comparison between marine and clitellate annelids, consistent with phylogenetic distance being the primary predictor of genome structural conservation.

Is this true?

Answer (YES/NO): NO